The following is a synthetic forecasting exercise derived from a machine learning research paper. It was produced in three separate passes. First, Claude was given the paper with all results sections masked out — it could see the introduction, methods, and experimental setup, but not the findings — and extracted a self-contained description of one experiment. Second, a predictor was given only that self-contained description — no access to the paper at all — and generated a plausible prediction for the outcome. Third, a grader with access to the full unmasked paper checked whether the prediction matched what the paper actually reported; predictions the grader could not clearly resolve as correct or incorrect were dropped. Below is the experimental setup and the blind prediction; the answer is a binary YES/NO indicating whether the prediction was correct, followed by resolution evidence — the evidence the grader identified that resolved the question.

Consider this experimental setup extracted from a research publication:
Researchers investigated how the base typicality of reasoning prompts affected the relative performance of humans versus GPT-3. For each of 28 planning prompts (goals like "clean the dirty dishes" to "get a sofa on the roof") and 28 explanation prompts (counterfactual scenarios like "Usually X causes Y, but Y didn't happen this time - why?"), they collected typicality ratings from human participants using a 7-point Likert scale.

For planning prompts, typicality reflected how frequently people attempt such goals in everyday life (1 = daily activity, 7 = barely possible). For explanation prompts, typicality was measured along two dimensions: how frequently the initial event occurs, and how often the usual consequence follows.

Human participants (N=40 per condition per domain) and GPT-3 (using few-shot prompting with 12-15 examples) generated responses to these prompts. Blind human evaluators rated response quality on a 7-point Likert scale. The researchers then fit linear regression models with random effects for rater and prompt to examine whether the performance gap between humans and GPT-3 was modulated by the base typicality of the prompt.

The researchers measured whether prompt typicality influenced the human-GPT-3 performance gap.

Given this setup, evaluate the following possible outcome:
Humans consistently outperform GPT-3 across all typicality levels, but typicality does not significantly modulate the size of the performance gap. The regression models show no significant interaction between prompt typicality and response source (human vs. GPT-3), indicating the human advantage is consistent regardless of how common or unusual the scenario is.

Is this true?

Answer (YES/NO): NO